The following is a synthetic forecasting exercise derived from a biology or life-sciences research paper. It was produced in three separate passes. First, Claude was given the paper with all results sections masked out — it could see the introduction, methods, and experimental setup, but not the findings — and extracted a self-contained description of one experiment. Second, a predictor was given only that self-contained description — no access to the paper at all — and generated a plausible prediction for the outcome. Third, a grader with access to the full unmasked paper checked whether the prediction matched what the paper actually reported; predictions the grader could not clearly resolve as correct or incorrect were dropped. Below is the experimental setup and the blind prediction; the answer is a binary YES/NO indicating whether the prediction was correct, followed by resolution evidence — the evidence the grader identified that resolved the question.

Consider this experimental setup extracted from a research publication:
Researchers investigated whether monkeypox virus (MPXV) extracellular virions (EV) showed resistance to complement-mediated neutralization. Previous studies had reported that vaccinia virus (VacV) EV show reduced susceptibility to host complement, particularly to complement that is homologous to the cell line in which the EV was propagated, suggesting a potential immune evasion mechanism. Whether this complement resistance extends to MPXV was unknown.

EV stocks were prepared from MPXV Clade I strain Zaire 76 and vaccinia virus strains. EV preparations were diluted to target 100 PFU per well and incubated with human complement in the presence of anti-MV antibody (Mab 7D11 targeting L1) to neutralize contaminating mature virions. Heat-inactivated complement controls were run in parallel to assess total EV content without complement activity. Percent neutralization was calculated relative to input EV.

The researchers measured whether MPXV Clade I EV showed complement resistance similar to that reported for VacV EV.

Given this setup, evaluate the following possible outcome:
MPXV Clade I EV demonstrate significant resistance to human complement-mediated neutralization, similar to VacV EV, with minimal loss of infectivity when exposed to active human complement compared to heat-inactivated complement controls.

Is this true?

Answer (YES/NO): YES